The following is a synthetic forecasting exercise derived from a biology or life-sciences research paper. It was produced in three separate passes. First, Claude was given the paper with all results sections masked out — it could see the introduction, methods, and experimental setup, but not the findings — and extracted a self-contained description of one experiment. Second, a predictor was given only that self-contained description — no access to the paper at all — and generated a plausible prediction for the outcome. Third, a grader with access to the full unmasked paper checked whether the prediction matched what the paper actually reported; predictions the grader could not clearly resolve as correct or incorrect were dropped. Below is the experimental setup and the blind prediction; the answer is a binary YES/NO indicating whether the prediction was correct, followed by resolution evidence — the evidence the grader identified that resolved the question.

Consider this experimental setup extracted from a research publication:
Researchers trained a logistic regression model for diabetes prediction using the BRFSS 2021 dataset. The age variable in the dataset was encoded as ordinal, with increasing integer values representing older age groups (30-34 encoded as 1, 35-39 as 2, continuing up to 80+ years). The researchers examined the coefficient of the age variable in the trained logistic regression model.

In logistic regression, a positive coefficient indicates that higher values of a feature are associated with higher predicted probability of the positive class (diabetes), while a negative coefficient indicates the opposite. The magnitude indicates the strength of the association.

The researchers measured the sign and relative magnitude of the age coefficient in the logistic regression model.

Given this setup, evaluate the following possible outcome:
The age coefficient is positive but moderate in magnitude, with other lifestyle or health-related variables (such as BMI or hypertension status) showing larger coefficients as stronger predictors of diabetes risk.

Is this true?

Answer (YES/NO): NO